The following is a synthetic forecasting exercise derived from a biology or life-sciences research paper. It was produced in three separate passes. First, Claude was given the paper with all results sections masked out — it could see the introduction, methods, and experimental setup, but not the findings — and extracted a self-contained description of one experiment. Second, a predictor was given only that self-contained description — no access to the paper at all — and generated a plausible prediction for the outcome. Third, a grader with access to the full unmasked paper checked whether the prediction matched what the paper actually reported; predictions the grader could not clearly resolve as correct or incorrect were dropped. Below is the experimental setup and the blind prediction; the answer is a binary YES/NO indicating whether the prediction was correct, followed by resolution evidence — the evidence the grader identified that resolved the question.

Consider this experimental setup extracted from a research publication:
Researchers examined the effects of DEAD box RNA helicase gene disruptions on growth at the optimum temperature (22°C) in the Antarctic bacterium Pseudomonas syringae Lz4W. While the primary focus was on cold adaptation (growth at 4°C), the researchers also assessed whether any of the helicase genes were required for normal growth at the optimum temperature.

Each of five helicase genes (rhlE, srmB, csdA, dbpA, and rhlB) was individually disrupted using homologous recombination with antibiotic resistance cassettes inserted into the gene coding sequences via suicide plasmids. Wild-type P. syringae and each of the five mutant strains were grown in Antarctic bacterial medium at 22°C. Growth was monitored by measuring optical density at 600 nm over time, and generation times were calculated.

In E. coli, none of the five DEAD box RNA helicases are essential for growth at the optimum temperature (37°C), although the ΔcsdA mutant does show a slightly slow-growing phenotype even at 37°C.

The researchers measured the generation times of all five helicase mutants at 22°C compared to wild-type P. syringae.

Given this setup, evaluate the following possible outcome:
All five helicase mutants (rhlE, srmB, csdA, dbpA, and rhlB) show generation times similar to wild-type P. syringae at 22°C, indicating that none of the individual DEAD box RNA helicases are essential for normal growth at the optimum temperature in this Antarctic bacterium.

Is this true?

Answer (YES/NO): NO